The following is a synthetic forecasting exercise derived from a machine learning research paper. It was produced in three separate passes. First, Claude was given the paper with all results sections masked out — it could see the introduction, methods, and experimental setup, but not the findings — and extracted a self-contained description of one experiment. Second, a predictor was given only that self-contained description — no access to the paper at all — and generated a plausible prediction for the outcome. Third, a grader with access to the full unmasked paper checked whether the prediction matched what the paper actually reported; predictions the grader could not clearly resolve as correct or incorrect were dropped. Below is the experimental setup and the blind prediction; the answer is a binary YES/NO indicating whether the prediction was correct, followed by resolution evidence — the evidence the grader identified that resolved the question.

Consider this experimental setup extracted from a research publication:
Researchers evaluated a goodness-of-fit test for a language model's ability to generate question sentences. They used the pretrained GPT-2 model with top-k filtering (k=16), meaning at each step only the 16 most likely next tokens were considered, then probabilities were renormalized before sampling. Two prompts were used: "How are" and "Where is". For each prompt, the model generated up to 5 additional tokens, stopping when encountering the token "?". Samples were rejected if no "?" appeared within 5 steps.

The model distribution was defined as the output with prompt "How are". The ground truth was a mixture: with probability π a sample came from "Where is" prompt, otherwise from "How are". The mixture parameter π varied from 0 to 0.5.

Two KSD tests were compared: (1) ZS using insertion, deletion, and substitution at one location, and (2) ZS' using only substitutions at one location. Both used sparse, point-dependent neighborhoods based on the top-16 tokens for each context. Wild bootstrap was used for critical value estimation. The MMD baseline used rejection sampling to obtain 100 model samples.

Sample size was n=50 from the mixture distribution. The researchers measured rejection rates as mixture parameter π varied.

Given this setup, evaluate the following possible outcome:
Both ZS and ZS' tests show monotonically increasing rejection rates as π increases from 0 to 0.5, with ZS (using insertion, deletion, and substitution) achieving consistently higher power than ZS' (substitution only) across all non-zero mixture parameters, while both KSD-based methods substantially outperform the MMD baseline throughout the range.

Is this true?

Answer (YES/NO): NO